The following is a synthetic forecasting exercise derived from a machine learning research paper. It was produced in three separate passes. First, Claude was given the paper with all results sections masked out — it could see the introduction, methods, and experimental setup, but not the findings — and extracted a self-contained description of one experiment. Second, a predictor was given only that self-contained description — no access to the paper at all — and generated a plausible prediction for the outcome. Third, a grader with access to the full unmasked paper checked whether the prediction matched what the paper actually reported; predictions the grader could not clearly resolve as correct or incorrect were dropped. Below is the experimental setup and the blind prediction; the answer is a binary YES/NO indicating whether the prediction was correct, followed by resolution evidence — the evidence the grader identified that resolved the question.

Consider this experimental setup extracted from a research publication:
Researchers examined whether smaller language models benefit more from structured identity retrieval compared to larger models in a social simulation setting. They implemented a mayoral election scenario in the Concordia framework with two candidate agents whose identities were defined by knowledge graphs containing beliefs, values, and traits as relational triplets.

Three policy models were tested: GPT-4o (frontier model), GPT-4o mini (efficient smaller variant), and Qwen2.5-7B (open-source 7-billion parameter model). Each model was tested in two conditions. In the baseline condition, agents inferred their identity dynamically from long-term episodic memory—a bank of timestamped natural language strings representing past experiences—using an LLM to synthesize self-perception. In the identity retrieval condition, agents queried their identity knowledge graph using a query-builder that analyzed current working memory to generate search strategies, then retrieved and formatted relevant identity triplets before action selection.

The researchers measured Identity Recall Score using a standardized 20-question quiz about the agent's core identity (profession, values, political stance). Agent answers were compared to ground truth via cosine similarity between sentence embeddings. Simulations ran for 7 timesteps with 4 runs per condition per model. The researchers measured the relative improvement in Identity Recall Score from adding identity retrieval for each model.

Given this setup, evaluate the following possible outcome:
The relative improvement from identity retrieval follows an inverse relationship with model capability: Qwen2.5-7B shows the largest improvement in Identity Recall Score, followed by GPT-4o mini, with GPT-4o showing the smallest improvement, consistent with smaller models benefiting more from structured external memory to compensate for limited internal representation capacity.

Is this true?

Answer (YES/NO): NO